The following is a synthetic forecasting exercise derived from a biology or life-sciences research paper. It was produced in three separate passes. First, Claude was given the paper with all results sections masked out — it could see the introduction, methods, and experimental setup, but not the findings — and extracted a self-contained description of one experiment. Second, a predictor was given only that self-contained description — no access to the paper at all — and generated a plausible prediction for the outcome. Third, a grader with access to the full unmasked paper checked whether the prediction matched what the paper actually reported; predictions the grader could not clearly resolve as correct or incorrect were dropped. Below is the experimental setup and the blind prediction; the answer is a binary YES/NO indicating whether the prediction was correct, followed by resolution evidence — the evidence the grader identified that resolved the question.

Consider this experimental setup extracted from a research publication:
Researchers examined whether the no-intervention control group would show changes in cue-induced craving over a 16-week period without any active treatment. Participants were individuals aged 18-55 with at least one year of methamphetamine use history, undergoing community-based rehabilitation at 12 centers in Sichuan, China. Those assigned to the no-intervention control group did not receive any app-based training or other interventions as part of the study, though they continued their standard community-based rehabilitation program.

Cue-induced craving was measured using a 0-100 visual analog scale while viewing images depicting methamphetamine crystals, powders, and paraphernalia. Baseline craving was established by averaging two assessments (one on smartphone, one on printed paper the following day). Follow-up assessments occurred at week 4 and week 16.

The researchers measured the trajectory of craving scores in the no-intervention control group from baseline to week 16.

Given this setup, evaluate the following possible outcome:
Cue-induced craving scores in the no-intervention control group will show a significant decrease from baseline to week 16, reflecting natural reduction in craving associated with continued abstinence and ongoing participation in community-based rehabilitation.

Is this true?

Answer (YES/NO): NO